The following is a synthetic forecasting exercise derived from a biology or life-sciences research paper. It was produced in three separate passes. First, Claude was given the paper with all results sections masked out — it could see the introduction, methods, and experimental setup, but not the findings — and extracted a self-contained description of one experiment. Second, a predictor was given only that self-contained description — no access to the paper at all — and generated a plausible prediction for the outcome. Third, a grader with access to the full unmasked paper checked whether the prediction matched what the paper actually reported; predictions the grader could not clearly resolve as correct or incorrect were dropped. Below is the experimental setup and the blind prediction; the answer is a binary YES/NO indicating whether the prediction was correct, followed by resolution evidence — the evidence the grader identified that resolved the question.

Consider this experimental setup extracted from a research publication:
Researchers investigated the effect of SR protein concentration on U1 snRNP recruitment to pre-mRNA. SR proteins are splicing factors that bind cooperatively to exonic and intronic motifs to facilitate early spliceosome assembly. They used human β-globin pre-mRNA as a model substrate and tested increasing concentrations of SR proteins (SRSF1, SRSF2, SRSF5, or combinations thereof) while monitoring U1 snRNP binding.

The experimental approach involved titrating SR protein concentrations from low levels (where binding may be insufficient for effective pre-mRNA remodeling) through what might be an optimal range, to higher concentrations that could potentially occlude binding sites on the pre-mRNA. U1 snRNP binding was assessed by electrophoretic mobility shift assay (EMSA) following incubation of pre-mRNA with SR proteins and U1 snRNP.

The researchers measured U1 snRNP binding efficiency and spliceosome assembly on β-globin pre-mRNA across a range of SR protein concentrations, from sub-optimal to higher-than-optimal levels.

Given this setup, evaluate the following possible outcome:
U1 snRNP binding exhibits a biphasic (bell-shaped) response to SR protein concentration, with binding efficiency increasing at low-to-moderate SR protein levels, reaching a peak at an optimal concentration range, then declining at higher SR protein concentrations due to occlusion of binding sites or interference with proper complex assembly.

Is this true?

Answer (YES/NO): YES